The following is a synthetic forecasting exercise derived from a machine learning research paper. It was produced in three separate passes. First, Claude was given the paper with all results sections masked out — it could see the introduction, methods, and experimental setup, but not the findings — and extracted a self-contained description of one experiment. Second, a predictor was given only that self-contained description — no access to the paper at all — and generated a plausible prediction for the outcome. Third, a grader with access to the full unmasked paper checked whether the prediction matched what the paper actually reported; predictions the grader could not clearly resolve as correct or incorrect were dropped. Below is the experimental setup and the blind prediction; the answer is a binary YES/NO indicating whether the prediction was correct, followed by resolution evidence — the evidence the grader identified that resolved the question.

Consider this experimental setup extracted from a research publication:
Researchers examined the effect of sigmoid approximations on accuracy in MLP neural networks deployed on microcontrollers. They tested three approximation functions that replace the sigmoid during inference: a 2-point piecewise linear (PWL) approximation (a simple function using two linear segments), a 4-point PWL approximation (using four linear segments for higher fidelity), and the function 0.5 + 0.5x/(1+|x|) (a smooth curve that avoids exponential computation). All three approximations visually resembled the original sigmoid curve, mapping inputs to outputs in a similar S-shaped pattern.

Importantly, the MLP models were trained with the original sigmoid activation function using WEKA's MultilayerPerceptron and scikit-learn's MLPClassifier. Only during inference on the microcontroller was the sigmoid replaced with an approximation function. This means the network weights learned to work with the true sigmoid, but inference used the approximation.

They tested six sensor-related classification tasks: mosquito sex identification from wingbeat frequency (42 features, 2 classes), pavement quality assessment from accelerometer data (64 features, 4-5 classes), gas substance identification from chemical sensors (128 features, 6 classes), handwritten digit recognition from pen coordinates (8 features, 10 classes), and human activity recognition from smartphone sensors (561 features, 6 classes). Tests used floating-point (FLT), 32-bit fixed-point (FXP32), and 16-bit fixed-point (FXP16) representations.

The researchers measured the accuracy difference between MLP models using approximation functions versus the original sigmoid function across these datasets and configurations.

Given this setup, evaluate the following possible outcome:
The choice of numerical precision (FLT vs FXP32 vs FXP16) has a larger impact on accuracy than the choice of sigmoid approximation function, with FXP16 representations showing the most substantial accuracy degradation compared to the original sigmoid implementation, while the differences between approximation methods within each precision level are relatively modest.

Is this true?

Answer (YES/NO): YES